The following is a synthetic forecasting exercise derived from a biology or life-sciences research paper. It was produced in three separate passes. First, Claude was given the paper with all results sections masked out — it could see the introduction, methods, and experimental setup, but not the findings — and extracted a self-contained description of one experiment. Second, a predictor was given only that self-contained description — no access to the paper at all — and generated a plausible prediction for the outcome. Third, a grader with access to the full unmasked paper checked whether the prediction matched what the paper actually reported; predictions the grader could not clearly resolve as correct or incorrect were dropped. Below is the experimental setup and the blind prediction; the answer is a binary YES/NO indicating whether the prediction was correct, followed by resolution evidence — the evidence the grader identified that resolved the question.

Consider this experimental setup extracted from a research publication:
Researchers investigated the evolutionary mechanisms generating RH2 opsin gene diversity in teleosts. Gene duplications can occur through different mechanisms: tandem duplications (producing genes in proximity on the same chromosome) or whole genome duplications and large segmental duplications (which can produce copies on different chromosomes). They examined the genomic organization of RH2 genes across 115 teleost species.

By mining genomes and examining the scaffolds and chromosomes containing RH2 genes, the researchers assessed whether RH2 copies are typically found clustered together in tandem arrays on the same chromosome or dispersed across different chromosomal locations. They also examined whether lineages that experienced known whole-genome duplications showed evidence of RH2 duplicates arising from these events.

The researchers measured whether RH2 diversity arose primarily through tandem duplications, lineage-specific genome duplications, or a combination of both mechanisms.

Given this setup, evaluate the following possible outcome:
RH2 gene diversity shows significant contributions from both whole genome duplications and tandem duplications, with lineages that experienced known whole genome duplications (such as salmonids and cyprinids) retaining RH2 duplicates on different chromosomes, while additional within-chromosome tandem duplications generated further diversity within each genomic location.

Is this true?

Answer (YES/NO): NO